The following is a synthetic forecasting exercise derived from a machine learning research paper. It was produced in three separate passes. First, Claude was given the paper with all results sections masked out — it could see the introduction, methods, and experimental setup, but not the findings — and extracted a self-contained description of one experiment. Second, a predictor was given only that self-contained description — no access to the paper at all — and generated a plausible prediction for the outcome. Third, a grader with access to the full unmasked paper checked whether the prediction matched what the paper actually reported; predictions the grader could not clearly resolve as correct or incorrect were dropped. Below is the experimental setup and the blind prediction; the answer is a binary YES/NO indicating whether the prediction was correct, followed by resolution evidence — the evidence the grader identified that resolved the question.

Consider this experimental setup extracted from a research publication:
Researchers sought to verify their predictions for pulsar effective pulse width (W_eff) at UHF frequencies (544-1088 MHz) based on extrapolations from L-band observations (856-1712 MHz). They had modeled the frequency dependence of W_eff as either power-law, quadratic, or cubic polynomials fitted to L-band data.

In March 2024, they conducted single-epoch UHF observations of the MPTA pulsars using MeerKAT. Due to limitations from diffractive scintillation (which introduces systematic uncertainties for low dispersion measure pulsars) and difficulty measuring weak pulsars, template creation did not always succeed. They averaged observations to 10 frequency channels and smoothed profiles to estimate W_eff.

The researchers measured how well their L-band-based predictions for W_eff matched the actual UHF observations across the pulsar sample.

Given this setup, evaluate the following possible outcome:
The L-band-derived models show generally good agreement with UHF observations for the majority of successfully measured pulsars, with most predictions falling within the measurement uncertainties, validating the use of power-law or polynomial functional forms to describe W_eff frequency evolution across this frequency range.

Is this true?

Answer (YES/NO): YES